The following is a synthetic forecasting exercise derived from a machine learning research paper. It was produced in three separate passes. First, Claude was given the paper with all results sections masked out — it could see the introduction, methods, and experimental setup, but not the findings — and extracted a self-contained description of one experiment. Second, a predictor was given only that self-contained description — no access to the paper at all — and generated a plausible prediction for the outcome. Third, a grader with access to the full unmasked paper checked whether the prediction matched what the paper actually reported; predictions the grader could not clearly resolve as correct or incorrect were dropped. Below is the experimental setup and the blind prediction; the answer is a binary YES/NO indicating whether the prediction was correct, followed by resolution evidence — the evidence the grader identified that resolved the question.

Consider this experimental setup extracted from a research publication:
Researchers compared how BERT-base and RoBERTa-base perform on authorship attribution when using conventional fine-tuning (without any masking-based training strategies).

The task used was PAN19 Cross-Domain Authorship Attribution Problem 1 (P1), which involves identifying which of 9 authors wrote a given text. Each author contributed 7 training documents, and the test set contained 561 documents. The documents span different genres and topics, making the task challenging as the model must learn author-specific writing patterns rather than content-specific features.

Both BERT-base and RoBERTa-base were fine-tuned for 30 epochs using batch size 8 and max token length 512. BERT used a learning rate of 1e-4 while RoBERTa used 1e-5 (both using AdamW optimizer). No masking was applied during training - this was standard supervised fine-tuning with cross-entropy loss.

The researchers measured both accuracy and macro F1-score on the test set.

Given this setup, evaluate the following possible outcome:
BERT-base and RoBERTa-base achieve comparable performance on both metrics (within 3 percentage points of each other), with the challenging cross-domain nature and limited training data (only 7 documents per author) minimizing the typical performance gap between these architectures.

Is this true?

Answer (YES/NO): NO